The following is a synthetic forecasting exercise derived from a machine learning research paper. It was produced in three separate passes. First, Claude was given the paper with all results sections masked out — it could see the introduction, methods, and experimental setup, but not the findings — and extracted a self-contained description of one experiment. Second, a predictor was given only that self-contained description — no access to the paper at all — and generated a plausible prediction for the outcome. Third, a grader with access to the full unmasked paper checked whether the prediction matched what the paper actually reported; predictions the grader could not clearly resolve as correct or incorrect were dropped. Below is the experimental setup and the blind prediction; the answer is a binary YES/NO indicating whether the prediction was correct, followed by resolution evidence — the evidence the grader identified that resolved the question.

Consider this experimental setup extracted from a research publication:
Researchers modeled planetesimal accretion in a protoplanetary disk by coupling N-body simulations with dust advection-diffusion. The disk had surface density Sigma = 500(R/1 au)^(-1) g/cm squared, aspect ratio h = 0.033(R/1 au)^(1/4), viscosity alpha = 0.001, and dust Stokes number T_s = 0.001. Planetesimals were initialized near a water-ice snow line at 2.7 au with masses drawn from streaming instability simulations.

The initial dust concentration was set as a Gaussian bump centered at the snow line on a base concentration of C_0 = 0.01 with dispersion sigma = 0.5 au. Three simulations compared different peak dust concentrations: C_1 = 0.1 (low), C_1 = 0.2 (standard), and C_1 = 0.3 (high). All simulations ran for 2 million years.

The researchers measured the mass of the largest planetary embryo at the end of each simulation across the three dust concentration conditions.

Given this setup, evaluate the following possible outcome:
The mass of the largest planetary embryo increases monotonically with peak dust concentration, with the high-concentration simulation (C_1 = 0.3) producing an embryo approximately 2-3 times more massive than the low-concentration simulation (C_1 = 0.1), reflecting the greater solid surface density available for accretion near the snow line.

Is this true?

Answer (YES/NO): NO